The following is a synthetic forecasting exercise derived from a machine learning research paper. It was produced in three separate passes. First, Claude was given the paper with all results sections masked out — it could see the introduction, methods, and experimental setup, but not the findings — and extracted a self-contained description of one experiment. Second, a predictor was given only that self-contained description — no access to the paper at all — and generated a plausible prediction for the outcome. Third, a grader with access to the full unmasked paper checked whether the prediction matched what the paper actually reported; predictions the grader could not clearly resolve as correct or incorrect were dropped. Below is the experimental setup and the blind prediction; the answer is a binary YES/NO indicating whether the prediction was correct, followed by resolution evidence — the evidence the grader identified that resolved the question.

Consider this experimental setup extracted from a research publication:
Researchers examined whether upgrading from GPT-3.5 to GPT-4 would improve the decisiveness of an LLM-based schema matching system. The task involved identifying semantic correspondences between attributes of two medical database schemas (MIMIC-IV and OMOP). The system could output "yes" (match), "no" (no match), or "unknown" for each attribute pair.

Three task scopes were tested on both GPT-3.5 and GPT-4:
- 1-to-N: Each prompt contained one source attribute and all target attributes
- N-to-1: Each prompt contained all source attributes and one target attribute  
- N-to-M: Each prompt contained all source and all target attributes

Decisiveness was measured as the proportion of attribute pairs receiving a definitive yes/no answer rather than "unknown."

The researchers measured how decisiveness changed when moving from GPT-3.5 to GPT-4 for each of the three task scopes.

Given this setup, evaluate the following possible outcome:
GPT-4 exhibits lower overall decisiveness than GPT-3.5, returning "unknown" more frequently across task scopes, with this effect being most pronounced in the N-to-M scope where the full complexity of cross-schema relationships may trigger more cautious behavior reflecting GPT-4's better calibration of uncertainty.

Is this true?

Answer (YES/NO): NO